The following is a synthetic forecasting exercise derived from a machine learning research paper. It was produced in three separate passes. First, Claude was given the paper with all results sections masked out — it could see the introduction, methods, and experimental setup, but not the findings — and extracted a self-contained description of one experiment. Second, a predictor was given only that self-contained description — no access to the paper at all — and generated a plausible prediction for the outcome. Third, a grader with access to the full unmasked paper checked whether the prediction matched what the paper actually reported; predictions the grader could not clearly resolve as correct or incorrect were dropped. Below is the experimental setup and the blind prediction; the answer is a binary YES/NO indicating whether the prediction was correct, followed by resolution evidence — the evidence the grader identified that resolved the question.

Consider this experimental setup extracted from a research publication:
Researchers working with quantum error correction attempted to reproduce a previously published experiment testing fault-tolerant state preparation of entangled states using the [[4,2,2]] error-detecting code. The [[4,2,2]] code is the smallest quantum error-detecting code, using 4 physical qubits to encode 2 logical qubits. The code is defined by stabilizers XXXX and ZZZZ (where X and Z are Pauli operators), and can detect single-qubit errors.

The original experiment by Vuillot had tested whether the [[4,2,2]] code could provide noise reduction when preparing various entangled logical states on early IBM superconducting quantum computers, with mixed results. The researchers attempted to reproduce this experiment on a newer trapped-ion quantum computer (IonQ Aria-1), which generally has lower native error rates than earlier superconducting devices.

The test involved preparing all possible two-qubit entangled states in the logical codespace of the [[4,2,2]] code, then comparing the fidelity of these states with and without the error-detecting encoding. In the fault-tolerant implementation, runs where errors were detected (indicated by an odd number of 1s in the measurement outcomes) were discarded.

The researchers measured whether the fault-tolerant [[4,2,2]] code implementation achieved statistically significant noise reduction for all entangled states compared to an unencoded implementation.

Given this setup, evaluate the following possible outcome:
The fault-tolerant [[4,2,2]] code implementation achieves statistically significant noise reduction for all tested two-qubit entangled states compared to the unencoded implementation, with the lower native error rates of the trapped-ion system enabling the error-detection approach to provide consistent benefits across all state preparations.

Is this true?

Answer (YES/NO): NO